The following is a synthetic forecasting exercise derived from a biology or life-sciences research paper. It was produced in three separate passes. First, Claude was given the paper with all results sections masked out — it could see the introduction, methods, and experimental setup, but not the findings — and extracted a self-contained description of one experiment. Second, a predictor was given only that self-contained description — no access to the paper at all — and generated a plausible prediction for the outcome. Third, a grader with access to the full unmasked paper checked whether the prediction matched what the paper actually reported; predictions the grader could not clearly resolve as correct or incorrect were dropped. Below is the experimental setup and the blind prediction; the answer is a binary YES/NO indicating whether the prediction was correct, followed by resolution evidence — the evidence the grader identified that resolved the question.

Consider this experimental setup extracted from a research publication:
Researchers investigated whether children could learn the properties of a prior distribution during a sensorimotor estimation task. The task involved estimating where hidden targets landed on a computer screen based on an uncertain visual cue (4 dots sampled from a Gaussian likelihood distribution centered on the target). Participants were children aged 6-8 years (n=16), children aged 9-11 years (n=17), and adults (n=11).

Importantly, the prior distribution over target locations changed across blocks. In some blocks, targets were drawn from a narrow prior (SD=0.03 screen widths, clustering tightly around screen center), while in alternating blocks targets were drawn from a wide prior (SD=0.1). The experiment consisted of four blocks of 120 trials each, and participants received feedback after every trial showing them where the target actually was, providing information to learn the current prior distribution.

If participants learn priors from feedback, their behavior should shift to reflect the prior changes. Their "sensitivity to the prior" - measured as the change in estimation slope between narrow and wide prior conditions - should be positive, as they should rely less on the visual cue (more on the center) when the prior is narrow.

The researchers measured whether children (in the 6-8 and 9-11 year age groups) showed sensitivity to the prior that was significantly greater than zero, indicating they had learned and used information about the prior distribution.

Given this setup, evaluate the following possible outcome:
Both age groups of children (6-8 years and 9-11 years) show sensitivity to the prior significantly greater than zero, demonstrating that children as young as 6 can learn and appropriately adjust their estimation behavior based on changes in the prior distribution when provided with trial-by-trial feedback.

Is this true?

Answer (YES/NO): NO